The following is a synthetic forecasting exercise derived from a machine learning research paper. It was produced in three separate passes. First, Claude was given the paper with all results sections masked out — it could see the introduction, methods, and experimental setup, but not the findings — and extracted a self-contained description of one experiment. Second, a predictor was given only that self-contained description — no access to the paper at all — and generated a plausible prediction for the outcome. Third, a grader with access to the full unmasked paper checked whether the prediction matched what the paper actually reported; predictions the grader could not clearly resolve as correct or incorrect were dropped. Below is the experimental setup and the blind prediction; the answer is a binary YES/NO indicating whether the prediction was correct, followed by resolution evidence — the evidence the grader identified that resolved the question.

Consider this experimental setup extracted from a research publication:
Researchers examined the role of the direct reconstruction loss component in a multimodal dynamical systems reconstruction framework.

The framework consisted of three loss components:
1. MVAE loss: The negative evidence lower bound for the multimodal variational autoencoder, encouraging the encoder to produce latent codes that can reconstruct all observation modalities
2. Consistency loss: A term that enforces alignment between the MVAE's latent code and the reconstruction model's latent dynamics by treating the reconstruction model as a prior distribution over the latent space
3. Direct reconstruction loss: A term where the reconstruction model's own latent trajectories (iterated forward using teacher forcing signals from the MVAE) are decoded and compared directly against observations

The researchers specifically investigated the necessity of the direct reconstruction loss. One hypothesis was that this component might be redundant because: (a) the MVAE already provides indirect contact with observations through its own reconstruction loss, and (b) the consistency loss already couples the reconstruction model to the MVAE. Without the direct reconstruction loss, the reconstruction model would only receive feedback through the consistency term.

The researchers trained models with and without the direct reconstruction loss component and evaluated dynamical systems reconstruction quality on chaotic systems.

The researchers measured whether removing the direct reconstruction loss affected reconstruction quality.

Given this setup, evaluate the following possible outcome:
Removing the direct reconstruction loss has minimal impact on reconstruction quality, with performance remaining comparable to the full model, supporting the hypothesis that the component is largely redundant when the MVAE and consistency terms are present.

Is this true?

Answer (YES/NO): NO